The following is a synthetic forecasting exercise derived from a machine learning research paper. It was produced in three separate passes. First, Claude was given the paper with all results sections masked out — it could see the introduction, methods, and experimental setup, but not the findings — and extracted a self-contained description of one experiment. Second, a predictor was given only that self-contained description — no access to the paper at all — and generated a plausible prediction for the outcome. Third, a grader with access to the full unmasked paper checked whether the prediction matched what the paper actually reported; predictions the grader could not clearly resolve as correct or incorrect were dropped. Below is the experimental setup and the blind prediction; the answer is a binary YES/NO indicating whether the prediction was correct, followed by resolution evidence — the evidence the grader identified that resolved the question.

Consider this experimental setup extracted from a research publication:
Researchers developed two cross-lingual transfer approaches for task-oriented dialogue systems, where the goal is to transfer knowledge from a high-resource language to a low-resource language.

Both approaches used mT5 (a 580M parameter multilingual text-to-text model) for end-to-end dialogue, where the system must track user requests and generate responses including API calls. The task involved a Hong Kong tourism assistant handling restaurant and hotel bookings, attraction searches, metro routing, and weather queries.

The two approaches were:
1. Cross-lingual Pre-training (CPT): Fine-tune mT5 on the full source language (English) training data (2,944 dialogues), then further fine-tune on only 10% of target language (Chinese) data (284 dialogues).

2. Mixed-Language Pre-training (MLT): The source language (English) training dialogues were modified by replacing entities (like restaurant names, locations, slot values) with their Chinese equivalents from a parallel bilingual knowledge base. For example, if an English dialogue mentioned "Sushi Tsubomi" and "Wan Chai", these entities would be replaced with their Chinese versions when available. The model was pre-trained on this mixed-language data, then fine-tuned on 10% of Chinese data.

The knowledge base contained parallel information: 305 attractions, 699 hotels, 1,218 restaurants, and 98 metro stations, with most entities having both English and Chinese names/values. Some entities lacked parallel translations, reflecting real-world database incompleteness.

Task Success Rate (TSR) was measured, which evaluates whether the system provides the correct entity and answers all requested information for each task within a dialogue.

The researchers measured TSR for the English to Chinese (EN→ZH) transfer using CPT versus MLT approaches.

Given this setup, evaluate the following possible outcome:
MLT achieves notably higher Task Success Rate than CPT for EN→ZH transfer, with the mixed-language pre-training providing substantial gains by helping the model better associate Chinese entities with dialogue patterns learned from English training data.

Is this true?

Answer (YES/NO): YES